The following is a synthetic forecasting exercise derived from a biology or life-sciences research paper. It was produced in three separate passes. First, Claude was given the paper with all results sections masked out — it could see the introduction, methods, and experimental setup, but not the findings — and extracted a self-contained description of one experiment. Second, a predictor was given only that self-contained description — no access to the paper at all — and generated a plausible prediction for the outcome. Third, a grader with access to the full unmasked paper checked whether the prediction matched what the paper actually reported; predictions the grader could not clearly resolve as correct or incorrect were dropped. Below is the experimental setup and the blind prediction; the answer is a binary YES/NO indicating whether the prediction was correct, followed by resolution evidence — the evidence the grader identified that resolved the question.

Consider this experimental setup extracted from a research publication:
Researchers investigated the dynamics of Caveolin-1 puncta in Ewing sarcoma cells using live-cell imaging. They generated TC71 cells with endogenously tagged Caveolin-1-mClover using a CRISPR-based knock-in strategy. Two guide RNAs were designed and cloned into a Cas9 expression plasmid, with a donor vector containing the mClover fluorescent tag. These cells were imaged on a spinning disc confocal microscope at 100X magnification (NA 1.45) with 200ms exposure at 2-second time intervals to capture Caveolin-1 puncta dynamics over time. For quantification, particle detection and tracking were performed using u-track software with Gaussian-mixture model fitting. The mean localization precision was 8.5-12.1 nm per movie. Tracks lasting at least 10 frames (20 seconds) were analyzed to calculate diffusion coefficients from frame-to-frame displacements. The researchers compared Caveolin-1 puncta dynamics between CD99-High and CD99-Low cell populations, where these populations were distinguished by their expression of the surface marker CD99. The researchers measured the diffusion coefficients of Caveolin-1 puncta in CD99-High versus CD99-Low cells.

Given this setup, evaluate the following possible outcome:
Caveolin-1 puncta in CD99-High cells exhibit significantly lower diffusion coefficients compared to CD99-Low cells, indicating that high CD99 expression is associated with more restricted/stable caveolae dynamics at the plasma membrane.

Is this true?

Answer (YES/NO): YES